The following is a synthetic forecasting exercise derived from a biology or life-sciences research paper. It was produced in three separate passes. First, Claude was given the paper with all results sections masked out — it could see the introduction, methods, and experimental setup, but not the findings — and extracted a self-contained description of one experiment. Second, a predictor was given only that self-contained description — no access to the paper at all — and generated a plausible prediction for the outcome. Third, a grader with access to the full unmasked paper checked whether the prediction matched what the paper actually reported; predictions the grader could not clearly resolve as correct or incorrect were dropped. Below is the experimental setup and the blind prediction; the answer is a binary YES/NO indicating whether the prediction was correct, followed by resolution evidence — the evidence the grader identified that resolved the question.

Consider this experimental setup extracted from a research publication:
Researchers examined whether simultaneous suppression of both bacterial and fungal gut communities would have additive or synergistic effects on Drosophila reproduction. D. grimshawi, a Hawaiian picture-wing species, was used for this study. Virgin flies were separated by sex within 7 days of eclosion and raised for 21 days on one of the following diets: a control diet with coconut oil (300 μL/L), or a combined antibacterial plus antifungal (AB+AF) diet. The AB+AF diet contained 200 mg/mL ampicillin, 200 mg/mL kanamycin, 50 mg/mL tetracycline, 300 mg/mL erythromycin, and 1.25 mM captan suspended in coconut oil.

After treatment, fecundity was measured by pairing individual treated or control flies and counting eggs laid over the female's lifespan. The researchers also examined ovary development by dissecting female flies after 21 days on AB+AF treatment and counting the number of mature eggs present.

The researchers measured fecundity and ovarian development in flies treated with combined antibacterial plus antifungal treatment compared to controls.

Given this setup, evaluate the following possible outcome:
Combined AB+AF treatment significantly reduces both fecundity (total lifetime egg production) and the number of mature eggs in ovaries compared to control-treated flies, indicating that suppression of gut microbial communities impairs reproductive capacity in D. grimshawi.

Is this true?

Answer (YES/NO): YES